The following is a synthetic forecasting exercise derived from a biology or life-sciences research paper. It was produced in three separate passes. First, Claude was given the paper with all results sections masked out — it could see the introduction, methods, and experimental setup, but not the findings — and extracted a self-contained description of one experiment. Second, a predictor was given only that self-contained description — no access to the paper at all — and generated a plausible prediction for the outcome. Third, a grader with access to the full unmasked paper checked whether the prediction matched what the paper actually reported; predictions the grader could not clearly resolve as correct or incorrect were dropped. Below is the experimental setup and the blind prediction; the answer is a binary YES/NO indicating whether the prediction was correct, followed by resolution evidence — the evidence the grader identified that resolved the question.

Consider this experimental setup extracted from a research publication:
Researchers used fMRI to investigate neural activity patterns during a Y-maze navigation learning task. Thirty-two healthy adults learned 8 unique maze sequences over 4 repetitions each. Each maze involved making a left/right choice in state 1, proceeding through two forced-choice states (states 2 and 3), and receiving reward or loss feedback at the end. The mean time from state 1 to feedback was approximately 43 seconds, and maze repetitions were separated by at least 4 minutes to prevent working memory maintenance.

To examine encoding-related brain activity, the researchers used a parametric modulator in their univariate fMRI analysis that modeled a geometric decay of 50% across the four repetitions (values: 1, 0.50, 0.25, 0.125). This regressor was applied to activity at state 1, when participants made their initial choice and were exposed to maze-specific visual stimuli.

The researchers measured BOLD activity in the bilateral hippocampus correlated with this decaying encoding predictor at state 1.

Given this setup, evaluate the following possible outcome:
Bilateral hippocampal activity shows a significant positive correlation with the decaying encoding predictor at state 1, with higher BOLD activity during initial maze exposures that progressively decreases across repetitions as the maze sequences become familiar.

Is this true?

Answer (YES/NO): YES